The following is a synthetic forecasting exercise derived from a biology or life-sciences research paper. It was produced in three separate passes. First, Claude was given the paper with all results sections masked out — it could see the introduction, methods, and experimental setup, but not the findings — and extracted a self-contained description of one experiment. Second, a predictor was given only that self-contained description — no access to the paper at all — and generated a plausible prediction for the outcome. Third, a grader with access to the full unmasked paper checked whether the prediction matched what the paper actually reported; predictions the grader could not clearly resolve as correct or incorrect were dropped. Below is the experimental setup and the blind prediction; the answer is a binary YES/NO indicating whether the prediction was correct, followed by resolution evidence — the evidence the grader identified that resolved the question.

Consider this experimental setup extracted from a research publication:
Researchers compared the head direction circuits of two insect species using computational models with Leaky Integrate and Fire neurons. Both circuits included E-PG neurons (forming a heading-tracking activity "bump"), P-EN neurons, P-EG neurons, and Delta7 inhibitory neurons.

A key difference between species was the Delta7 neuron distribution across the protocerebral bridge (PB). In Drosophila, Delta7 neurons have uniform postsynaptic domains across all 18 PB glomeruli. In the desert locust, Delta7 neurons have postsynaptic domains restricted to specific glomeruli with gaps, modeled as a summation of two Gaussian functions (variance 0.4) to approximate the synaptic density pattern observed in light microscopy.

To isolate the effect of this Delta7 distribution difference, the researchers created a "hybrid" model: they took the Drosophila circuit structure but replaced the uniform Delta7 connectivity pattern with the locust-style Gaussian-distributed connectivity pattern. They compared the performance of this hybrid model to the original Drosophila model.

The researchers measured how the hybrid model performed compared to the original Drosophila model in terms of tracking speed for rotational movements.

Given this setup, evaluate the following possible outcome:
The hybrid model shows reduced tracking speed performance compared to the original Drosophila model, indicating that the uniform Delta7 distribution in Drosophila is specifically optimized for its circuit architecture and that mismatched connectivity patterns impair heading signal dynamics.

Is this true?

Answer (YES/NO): YES